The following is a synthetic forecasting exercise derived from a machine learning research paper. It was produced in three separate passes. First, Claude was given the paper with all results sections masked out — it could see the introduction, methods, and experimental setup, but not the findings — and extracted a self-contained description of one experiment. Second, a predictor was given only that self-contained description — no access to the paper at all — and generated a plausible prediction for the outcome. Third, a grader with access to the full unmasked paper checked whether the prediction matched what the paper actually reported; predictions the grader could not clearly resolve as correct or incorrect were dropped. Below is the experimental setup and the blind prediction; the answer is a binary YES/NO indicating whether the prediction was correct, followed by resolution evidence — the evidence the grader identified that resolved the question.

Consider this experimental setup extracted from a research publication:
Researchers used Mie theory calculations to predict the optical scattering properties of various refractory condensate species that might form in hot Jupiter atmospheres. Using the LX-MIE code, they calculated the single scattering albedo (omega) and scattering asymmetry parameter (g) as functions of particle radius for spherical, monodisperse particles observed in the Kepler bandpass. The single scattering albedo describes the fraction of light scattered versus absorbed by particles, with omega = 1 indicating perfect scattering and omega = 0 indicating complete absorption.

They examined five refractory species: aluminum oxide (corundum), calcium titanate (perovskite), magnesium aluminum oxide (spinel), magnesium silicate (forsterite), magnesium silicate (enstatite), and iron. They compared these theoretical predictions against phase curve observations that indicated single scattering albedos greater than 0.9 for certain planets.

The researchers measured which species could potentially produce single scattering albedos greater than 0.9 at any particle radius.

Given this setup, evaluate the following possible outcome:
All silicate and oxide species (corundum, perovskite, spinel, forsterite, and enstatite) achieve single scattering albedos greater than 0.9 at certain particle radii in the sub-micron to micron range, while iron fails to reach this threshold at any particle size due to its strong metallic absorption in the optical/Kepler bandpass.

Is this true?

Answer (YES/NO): NO